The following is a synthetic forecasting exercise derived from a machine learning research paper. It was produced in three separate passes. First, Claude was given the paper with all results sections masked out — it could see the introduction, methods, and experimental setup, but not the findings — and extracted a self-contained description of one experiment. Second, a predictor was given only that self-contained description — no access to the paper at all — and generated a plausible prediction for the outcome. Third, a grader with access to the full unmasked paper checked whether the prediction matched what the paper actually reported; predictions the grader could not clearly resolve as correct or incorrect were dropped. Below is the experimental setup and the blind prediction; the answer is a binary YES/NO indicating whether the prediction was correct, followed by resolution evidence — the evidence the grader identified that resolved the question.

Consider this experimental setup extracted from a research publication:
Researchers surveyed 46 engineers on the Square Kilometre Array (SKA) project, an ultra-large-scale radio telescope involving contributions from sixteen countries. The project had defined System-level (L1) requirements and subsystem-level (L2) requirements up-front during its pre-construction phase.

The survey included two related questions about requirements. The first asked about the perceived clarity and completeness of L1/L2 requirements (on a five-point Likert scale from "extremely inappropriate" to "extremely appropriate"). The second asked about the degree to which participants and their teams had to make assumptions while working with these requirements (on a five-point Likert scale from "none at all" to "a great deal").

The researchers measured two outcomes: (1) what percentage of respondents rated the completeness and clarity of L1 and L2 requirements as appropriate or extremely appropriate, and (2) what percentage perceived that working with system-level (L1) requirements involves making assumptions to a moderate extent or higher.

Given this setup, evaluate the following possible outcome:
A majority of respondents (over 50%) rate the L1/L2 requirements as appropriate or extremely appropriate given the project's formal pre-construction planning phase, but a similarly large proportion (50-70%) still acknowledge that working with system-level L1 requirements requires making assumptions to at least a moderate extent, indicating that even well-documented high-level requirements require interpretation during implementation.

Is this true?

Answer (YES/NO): YES